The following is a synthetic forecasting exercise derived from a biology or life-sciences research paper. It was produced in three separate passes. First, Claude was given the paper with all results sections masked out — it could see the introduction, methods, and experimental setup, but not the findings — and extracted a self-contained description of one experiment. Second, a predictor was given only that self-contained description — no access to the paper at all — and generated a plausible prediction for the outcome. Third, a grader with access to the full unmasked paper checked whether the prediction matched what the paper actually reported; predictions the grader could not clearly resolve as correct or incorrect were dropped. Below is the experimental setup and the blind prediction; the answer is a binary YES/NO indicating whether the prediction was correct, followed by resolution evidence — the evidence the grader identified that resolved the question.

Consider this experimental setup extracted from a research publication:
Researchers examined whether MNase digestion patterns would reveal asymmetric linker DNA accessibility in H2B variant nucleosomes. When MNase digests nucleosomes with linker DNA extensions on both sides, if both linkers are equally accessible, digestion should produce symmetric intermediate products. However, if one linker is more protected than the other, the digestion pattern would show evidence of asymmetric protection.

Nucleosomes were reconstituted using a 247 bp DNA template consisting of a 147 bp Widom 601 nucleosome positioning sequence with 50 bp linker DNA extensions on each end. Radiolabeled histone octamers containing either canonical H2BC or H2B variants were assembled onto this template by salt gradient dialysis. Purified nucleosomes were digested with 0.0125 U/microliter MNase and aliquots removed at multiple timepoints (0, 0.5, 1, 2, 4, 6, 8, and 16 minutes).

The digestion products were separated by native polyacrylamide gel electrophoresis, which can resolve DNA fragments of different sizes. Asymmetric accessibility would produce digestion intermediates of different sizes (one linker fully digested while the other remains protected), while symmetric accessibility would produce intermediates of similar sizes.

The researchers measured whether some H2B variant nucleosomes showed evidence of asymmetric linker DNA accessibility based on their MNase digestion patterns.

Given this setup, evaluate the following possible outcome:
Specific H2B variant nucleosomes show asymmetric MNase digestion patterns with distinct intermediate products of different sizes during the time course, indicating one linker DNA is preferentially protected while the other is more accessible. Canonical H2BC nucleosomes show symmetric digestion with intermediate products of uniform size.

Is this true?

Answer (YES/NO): NO